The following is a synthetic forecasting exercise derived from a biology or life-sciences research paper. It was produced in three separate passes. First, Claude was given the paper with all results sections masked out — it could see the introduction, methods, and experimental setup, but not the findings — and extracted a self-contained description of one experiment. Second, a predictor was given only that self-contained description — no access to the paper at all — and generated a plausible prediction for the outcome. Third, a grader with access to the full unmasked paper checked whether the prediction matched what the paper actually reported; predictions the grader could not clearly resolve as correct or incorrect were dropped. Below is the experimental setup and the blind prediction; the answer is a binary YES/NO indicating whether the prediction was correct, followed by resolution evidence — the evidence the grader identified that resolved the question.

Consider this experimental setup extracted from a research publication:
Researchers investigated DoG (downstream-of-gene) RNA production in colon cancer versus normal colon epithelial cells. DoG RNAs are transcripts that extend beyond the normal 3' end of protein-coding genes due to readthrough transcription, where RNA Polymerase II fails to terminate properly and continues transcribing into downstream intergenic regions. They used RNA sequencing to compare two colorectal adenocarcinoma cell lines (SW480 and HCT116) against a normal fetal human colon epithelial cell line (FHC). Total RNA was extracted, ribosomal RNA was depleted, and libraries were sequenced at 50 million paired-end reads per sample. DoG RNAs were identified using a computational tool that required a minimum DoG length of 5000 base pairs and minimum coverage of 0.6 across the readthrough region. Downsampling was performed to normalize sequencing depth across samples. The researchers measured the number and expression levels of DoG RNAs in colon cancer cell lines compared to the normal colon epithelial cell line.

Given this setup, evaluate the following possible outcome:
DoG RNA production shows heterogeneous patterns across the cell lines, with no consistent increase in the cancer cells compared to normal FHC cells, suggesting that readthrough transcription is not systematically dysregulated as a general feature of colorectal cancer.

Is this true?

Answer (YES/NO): NO